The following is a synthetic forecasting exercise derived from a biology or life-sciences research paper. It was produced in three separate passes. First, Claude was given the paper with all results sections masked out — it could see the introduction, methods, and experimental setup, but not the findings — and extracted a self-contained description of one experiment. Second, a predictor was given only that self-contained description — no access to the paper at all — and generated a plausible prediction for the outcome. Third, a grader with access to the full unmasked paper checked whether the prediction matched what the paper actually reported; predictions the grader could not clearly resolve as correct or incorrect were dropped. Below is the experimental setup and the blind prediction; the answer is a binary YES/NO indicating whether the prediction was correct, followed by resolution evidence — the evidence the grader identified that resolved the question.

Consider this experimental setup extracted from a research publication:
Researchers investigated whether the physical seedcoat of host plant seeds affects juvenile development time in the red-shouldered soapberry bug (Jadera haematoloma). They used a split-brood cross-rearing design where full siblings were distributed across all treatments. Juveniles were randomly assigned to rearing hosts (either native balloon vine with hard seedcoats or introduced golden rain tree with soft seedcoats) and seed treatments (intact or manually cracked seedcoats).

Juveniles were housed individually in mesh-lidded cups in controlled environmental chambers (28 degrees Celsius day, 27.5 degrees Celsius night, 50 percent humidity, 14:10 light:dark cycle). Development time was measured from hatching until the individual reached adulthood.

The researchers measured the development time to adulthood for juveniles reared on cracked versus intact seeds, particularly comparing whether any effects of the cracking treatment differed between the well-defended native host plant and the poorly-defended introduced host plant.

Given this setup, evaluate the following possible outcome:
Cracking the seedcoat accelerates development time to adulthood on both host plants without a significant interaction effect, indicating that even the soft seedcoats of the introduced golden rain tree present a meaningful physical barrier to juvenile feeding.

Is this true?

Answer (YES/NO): NO